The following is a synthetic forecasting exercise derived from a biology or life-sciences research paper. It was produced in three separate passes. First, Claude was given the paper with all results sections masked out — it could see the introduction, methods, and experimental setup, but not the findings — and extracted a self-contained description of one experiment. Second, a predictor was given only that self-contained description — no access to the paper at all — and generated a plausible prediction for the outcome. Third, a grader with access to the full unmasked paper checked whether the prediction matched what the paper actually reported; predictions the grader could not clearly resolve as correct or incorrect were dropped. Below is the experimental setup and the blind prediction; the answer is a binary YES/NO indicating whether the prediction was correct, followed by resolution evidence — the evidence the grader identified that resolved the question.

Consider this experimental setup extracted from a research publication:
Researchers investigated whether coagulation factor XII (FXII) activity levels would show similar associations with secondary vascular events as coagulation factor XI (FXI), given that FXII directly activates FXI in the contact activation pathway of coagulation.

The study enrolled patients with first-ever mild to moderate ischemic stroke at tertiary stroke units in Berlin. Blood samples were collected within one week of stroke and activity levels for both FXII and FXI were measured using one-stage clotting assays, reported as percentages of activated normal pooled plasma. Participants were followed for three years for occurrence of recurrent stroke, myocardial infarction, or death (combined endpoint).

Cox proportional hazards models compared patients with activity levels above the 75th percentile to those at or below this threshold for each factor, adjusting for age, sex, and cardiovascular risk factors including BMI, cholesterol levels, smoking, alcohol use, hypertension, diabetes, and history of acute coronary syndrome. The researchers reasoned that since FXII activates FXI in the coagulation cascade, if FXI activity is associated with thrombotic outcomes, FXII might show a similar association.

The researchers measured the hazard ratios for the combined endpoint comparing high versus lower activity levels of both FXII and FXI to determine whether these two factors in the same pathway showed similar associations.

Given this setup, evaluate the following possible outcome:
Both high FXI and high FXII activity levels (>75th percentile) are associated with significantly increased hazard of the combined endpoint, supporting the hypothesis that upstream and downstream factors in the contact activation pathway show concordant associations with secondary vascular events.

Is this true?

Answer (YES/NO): NO